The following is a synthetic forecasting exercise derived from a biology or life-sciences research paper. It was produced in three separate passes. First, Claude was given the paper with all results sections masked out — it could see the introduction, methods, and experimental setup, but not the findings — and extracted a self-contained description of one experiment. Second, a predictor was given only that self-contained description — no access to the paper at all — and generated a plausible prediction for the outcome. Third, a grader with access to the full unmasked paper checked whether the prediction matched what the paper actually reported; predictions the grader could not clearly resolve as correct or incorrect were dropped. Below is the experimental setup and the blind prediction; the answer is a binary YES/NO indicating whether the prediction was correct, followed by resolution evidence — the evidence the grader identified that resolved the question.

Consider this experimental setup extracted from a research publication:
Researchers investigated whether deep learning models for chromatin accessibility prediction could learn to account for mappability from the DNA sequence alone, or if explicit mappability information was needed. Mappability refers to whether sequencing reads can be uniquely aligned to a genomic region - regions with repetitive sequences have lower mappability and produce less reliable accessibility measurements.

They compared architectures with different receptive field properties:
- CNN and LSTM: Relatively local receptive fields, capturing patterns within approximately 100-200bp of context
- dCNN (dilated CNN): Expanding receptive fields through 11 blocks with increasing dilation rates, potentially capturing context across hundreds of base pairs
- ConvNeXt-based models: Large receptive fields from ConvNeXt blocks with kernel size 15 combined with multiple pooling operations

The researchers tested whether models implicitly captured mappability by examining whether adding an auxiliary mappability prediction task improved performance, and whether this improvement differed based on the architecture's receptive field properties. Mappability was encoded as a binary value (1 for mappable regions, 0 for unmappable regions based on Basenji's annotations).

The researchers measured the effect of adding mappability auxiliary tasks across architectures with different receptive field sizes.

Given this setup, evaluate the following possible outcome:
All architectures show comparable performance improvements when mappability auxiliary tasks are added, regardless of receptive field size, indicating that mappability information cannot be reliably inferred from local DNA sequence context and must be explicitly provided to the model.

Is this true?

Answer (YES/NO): NO